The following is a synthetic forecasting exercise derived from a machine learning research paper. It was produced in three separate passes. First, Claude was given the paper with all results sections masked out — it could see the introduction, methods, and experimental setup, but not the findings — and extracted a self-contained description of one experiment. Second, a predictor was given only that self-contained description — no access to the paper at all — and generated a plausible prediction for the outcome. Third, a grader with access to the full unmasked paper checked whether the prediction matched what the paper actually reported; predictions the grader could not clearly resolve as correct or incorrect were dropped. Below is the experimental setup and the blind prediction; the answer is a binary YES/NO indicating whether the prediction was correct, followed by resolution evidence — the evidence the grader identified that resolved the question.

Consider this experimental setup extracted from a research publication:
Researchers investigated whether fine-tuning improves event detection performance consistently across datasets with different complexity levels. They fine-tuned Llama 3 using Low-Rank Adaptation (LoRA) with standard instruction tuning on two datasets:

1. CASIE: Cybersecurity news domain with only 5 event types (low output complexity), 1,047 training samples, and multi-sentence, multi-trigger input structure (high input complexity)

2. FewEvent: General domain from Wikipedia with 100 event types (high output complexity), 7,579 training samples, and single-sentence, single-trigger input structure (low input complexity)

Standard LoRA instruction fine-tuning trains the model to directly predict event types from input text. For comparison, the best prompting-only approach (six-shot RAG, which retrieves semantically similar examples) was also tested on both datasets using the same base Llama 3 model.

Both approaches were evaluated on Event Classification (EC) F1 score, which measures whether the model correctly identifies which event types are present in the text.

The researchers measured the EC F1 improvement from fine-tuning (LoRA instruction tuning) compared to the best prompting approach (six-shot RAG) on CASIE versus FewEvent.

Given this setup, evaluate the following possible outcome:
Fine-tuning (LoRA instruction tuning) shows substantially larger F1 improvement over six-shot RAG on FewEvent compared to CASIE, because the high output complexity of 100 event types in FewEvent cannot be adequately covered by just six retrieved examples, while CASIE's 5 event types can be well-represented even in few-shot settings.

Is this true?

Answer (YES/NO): YES